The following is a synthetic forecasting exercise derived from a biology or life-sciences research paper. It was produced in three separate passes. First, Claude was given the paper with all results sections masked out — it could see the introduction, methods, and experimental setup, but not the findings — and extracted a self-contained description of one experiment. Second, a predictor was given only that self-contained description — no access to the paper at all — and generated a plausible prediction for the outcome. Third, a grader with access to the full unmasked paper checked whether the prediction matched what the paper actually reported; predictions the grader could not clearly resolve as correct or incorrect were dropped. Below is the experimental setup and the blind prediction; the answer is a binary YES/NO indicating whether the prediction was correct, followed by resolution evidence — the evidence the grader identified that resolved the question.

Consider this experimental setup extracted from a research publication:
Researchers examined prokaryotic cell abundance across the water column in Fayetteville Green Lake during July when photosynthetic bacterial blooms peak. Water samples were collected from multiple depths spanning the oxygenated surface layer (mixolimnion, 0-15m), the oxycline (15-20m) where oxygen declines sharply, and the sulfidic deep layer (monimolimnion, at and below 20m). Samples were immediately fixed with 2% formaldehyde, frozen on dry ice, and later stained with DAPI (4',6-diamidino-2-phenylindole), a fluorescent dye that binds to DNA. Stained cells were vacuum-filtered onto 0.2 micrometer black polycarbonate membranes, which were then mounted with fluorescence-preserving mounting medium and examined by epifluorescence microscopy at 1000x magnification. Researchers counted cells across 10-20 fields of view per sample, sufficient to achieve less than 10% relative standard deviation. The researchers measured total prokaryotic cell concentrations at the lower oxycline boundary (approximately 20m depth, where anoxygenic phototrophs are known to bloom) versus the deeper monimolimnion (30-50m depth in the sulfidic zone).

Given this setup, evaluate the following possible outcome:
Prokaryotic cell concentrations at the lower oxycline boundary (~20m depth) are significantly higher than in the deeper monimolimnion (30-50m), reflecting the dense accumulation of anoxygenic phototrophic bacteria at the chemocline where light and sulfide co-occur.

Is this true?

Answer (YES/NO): YES